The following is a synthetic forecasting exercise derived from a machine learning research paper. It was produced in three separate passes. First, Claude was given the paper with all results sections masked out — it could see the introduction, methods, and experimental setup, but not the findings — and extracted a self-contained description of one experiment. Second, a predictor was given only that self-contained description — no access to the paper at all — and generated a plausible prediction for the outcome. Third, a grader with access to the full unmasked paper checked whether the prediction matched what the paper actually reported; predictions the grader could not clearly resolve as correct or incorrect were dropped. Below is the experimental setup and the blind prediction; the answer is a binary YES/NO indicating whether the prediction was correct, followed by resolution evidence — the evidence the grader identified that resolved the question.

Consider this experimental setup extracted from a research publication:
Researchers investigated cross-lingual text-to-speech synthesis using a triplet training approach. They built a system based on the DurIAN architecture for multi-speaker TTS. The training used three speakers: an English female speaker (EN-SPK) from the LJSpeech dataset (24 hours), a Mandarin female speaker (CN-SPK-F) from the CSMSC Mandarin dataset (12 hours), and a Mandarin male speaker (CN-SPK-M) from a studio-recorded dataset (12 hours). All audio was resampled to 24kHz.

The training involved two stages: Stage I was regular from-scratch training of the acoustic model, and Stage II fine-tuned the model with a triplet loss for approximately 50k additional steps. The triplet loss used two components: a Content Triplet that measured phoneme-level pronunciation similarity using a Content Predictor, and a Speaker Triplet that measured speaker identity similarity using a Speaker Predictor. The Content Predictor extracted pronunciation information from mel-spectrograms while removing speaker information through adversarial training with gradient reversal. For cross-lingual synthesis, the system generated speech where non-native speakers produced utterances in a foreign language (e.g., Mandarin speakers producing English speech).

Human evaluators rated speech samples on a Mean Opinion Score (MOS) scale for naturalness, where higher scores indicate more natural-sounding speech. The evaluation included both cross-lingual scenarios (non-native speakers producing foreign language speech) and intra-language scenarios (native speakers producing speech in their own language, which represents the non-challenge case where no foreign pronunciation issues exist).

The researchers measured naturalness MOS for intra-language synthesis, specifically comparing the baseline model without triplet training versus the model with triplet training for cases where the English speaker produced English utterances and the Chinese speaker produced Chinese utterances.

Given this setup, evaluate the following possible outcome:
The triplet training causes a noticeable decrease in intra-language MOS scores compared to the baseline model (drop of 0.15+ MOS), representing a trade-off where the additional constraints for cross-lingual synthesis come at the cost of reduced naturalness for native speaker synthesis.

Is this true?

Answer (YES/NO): NO